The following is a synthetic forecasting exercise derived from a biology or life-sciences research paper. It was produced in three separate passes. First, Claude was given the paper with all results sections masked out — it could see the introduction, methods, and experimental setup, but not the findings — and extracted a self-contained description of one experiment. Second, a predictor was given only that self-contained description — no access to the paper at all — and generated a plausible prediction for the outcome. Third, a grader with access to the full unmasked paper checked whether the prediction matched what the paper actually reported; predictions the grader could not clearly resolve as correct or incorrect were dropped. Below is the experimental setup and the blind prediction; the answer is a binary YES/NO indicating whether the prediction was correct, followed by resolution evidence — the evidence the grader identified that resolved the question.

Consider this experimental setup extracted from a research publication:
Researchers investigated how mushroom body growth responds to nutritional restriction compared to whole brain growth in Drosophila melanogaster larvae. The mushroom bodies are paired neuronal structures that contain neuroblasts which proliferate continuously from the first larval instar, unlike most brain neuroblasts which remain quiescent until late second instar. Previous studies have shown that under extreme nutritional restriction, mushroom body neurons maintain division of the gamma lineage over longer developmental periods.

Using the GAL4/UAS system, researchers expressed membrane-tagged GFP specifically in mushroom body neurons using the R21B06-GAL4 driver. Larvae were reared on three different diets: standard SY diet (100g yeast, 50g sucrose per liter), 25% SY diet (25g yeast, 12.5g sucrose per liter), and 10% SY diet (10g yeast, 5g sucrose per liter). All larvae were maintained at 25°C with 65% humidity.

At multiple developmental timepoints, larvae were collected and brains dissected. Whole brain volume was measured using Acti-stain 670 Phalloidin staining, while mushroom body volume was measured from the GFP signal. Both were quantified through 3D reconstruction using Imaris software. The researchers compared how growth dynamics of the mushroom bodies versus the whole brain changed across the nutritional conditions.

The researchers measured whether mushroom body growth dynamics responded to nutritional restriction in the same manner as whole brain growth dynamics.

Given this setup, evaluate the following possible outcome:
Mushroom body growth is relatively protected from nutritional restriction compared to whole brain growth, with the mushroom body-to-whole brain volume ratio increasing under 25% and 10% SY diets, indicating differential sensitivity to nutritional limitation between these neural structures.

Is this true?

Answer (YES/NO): NO